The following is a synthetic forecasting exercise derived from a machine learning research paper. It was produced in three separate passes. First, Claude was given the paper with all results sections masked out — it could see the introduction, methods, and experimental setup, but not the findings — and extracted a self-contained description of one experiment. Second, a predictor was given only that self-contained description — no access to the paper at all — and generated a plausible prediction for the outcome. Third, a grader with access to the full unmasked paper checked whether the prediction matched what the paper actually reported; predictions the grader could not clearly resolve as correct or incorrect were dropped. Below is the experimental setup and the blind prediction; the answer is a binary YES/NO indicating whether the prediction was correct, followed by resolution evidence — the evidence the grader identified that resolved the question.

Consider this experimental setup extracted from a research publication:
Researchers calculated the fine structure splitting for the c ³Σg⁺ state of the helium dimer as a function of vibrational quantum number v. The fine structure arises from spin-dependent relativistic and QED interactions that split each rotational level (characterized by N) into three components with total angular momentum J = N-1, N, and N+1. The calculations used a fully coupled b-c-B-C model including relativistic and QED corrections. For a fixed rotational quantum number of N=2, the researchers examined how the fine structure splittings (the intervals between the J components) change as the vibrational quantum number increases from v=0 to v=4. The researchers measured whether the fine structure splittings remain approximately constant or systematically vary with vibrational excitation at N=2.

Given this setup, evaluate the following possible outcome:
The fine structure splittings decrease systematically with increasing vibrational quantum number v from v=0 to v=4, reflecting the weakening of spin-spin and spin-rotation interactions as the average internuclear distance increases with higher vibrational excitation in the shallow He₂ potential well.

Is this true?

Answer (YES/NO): NO